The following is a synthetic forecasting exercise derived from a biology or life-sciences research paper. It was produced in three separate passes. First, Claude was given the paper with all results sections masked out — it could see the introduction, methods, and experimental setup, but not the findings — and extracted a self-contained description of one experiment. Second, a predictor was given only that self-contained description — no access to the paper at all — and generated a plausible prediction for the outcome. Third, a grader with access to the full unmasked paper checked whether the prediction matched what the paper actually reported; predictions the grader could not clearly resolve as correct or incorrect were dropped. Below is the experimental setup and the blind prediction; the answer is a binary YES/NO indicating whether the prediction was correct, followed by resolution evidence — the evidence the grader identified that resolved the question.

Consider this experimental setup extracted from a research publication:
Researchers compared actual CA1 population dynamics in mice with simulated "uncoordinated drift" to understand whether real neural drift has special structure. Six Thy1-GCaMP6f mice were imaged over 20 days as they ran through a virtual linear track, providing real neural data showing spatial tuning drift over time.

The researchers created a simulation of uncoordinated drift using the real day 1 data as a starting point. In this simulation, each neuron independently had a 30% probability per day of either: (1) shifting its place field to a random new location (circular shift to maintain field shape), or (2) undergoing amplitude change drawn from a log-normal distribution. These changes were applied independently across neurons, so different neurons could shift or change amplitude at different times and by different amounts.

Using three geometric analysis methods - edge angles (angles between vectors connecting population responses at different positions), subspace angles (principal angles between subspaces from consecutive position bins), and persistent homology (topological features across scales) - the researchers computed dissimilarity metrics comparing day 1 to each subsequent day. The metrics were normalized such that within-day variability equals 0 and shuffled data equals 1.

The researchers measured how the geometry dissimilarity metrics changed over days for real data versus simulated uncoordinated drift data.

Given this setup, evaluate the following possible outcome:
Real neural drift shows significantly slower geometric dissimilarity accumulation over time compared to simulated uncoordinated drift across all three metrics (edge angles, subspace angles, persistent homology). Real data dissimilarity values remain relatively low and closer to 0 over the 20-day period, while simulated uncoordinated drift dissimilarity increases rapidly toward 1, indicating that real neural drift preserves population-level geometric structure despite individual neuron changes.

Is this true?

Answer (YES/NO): YES